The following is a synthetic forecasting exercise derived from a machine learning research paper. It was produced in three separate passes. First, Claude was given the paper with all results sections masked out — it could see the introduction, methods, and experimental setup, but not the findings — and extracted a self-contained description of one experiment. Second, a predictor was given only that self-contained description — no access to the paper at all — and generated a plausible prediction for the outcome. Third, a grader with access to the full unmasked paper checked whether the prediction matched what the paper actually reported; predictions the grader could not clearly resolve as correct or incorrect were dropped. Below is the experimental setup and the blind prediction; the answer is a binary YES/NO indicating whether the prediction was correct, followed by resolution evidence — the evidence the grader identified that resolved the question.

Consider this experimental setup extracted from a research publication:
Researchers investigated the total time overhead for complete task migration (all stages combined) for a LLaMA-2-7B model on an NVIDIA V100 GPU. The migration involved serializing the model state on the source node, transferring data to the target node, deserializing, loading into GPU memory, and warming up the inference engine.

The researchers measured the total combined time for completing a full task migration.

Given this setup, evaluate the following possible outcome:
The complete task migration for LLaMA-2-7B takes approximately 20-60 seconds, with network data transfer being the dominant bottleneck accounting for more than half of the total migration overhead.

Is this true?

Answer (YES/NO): NO